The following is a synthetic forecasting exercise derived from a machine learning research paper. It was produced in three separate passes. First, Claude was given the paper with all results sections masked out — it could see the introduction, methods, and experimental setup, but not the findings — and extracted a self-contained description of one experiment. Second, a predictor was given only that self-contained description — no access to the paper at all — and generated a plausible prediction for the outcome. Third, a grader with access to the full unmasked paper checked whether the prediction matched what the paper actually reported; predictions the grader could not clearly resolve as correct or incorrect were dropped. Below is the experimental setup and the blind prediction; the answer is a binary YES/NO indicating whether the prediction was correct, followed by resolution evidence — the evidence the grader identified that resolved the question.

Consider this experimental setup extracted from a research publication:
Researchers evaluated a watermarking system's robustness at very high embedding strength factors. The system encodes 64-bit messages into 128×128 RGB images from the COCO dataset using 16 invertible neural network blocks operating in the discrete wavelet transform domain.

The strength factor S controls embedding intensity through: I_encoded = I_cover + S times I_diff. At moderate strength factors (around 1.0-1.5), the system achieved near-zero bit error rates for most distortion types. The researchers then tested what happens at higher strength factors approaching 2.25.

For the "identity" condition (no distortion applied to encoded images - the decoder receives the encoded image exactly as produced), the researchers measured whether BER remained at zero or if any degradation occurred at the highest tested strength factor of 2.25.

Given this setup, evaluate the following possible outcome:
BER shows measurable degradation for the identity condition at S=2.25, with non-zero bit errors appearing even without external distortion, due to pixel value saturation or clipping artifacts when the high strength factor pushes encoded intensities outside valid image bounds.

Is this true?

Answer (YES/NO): NO